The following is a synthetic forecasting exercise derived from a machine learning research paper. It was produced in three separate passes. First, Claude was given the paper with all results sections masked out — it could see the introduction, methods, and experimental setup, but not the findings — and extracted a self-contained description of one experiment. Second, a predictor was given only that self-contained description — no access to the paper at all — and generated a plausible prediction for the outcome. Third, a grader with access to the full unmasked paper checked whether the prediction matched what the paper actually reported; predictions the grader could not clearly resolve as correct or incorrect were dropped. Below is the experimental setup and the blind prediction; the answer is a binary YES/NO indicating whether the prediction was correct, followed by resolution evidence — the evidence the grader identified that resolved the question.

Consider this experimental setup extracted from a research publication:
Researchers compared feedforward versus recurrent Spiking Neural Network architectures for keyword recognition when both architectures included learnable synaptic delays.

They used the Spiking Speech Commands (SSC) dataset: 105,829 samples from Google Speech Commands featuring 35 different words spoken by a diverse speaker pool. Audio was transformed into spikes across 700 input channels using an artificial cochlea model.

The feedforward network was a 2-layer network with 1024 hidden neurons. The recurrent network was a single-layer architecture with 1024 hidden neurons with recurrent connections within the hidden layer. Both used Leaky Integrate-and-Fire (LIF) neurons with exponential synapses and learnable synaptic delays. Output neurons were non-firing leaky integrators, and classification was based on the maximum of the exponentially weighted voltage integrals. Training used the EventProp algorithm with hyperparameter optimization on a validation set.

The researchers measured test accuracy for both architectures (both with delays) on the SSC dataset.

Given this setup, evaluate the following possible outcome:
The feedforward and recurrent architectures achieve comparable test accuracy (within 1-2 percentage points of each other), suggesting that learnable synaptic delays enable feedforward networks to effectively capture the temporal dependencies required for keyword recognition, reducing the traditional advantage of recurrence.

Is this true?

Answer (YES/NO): NO